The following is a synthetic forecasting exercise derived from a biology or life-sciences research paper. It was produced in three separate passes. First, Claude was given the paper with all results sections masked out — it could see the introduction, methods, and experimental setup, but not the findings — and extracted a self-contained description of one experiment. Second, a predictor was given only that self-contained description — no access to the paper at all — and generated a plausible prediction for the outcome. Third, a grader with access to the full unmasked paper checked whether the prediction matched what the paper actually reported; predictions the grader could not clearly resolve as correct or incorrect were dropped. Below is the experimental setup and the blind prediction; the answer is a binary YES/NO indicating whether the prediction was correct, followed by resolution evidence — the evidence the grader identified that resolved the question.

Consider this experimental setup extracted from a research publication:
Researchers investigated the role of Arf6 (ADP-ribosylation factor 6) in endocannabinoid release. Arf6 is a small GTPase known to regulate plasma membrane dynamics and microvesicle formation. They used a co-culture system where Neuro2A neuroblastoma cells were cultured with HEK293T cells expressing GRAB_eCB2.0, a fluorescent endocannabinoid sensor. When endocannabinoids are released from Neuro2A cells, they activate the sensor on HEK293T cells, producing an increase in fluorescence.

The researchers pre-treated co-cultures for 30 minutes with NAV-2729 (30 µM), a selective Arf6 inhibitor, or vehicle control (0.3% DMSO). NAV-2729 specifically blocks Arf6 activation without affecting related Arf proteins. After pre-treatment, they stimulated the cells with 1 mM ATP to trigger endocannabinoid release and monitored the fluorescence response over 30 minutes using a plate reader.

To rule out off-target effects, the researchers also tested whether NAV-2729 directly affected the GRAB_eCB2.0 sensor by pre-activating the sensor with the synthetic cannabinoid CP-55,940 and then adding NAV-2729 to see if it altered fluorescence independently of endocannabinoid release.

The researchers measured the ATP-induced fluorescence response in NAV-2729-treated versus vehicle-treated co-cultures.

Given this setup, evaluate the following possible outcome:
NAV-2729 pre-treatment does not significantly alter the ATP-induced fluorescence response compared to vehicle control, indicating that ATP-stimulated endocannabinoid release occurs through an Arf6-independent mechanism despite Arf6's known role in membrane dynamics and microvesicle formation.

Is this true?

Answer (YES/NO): NO